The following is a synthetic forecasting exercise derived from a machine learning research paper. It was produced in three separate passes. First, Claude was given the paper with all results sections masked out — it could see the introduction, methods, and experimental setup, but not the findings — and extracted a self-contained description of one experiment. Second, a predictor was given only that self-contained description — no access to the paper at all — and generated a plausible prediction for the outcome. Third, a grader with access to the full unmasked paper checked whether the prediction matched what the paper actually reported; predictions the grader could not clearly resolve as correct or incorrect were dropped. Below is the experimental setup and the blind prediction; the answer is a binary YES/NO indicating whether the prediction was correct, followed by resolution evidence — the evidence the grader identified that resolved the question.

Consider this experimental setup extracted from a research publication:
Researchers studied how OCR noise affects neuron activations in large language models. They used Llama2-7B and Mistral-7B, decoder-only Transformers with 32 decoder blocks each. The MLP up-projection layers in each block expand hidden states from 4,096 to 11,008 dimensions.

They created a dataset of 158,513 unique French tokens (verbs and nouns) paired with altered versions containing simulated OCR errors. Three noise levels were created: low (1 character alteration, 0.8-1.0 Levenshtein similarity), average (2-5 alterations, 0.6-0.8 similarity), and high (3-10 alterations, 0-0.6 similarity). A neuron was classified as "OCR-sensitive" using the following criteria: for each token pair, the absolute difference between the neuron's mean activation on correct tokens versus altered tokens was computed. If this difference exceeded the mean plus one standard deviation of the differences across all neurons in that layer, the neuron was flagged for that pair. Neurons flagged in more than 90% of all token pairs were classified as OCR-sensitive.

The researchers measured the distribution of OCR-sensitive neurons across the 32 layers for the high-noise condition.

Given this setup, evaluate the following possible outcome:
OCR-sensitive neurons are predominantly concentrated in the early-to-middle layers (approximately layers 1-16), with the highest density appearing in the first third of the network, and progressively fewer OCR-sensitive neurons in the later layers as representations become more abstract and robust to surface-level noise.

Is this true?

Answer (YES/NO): NO